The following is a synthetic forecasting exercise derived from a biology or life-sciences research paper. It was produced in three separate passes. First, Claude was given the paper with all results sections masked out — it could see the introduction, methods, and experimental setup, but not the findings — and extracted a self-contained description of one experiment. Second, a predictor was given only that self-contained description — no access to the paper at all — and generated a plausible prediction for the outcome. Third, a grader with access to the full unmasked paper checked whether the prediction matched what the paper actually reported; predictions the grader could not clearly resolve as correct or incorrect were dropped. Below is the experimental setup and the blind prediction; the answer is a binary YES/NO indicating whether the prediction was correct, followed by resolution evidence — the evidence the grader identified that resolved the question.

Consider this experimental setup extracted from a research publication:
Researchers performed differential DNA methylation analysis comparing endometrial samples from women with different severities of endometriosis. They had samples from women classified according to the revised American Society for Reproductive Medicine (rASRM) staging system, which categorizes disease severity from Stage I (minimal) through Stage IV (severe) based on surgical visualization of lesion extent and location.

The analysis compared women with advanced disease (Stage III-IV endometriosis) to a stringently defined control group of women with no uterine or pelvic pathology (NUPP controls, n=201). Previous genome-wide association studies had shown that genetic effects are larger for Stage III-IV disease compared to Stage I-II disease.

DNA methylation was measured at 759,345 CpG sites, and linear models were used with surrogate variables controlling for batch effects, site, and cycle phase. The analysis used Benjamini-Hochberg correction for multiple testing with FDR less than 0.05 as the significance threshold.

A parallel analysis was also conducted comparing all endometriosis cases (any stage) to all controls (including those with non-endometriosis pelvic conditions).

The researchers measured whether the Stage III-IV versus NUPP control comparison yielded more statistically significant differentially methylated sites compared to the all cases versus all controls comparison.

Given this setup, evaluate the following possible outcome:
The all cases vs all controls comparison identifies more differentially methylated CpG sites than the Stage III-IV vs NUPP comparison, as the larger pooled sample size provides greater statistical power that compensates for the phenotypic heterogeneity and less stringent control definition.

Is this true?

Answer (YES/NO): NO